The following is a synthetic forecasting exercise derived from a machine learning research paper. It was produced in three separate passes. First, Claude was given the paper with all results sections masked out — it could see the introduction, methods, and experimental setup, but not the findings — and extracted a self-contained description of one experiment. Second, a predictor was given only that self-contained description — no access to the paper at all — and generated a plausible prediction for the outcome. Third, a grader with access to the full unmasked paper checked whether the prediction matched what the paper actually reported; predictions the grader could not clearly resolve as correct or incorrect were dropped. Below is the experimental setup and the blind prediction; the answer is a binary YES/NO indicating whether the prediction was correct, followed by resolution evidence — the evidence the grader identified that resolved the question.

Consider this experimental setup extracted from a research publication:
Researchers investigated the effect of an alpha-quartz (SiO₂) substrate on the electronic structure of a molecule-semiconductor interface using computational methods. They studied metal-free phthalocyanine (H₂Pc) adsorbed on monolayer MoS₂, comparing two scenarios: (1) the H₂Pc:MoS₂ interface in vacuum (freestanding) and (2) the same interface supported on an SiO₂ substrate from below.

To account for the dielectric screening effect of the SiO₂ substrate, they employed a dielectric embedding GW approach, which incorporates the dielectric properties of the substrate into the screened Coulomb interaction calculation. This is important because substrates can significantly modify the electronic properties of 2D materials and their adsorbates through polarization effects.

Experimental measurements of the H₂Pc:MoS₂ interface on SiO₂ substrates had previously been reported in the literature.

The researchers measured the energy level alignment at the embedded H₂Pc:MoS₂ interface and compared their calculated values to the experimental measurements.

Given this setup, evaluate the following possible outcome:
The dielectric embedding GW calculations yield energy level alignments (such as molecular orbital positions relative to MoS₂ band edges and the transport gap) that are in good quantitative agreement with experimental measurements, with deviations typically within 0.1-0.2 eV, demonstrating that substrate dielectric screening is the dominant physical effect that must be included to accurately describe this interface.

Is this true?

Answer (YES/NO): NO